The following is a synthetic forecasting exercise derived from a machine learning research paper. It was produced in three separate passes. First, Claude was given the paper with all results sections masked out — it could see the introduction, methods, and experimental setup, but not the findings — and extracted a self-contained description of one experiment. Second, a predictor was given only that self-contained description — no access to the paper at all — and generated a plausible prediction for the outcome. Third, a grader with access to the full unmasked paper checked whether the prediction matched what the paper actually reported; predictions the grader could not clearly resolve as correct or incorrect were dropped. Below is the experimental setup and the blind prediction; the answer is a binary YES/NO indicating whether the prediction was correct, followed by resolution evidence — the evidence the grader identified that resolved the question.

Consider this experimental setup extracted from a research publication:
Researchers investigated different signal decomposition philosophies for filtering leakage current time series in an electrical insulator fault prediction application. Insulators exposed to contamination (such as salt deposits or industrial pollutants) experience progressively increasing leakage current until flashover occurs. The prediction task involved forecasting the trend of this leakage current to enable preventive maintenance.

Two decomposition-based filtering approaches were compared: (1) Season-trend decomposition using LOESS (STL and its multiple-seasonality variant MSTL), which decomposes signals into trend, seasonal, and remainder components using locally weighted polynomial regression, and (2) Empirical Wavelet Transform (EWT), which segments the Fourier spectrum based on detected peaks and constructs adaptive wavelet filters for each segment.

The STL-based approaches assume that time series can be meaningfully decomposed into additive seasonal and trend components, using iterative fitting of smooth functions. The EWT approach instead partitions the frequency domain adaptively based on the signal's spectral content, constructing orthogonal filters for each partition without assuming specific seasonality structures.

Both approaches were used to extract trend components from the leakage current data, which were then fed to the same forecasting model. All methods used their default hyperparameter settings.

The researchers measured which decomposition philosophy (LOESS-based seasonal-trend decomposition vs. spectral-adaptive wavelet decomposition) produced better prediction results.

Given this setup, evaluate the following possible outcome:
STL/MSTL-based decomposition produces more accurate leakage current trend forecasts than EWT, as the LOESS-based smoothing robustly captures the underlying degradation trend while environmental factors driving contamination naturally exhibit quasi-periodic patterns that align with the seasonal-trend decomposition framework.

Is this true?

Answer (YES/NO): NO